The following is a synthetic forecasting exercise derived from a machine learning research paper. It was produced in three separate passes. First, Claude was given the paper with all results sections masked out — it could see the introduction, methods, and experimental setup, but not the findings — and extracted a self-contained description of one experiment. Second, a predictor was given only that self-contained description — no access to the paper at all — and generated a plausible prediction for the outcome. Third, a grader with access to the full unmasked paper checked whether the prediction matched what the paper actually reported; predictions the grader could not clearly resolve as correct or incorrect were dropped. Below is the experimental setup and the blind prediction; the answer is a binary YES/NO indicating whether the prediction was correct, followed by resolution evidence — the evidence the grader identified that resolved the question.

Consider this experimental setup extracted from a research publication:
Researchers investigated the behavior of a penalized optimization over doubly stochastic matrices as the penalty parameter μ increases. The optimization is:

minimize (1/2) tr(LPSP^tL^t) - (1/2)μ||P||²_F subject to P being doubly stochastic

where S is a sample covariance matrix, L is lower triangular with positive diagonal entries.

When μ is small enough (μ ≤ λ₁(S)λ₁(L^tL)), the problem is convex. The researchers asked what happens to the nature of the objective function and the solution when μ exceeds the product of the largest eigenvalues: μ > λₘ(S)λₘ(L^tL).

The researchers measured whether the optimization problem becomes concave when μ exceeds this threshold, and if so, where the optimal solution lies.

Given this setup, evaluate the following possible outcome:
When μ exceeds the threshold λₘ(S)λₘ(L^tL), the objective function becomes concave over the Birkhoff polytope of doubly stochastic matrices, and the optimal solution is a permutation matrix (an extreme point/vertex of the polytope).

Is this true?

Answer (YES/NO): YES